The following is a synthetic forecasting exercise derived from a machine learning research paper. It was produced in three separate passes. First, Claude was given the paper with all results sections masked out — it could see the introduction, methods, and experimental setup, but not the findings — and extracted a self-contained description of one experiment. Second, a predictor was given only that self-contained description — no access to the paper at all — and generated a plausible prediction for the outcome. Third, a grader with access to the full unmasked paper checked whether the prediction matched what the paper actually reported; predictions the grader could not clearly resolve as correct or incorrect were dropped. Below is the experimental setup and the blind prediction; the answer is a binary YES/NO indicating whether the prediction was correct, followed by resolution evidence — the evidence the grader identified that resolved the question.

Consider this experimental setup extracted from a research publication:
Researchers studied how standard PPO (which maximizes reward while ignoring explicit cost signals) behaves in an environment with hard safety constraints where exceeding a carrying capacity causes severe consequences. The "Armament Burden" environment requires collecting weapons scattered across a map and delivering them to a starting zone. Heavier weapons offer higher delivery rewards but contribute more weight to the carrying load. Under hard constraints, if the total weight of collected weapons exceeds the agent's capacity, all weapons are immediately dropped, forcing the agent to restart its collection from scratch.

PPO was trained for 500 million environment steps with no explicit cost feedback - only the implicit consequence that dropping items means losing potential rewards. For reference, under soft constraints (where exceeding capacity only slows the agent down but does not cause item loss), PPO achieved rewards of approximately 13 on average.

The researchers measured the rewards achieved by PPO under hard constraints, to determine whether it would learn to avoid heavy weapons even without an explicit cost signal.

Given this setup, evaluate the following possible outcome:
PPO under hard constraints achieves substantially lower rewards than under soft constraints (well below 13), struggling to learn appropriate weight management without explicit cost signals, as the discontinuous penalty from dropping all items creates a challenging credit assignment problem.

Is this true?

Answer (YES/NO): NO